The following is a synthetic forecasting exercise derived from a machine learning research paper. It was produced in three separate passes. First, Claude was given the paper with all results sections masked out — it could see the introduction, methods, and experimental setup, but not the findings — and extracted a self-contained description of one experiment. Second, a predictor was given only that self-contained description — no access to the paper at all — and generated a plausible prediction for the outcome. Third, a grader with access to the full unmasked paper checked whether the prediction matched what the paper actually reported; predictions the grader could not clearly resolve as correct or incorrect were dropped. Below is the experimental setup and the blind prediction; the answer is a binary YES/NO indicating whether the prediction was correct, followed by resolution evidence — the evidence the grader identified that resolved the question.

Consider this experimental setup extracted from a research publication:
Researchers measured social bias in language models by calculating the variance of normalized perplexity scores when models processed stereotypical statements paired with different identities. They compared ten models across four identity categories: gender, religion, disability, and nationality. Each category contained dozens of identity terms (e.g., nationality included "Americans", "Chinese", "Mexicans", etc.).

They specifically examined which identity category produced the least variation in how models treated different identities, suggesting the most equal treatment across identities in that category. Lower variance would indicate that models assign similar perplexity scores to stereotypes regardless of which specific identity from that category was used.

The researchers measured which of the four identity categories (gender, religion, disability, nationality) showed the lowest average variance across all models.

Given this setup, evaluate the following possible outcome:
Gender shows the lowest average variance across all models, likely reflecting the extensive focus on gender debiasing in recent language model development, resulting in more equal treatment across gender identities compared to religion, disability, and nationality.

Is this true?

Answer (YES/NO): NO